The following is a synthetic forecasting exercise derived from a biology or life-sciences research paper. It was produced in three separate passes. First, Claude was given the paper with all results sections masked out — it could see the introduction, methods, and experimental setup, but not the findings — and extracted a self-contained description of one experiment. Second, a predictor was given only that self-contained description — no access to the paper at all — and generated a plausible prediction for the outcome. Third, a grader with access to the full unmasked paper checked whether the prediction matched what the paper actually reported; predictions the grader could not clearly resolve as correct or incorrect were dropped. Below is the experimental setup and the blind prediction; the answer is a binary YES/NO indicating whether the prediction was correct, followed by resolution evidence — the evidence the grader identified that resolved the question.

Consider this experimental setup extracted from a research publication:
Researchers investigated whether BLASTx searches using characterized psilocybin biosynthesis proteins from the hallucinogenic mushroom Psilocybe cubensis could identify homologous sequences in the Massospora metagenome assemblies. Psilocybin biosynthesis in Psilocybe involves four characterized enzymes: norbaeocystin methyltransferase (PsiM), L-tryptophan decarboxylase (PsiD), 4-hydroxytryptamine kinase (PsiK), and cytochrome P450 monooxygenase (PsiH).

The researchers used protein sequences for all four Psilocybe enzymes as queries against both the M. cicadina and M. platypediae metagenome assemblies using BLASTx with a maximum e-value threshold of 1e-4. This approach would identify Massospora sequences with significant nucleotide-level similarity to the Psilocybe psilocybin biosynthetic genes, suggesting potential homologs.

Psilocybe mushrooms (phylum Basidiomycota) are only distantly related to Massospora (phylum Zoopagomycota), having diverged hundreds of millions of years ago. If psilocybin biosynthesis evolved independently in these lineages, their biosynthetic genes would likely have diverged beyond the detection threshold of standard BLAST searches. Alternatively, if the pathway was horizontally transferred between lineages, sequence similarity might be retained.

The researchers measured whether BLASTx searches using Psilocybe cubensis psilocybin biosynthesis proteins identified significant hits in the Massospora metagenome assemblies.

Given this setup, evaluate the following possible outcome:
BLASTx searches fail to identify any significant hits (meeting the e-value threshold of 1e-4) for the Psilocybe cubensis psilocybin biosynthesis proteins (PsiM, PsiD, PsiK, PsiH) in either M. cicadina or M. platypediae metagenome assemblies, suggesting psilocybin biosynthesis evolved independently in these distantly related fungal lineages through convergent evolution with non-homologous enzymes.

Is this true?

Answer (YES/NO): YES